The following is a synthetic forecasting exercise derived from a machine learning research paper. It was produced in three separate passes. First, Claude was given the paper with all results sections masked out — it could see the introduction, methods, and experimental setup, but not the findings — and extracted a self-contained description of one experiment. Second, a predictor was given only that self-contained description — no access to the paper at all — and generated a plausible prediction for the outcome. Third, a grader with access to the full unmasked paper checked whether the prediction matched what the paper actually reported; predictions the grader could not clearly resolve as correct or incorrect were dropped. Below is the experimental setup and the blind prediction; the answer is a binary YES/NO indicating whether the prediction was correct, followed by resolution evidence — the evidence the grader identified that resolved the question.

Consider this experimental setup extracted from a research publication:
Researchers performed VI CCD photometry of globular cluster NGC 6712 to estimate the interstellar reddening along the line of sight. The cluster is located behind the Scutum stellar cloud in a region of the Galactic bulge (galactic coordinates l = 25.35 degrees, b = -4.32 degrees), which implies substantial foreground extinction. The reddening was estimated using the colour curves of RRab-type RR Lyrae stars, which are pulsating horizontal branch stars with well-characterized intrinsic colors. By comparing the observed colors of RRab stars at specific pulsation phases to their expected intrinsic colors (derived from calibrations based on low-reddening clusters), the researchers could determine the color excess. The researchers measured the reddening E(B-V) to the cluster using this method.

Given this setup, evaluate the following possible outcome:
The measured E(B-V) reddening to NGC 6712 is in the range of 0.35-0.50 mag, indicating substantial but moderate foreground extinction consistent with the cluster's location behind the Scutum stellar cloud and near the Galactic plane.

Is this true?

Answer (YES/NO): YES